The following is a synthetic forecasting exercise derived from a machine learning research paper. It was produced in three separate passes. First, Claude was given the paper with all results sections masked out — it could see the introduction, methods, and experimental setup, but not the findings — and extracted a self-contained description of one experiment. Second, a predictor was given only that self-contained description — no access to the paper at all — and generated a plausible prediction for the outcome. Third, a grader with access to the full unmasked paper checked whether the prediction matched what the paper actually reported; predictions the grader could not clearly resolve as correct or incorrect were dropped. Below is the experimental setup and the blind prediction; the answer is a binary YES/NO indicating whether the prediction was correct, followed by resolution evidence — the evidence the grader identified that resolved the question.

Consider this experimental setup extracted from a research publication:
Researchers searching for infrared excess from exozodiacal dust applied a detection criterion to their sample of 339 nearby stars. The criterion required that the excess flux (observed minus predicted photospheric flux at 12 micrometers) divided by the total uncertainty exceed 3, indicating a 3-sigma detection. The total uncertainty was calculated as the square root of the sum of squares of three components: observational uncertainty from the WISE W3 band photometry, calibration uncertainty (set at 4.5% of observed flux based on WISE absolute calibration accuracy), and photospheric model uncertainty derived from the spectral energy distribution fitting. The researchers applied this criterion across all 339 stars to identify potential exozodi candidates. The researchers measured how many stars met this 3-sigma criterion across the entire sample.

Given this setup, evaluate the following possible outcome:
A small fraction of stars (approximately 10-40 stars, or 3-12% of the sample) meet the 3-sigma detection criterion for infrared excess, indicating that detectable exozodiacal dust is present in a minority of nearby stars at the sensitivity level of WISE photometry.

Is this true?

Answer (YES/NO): NO